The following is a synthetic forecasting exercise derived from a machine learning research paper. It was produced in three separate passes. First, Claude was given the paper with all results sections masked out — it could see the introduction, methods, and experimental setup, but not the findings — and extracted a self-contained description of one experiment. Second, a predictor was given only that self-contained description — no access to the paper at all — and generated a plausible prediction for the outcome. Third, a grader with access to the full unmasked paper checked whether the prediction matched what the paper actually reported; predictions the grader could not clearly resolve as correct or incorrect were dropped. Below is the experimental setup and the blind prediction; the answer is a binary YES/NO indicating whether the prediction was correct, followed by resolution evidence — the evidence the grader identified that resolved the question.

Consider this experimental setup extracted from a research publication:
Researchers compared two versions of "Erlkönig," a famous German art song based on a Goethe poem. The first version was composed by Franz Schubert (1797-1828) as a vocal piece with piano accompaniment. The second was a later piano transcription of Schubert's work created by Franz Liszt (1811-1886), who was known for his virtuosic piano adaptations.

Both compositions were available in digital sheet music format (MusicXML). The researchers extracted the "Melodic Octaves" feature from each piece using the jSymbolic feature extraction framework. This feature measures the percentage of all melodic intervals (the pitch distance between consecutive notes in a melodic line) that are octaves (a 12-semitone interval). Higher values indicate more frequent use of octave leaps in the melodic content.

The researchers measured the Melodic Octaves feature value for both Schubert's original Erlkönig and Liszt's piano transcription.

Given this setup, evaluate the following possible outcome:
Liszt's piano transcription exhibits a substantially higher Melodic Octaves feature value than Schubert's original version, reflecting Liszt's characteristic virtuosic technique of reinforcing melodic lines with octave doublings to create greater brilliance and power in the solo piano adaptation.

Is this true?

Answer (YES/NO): YES